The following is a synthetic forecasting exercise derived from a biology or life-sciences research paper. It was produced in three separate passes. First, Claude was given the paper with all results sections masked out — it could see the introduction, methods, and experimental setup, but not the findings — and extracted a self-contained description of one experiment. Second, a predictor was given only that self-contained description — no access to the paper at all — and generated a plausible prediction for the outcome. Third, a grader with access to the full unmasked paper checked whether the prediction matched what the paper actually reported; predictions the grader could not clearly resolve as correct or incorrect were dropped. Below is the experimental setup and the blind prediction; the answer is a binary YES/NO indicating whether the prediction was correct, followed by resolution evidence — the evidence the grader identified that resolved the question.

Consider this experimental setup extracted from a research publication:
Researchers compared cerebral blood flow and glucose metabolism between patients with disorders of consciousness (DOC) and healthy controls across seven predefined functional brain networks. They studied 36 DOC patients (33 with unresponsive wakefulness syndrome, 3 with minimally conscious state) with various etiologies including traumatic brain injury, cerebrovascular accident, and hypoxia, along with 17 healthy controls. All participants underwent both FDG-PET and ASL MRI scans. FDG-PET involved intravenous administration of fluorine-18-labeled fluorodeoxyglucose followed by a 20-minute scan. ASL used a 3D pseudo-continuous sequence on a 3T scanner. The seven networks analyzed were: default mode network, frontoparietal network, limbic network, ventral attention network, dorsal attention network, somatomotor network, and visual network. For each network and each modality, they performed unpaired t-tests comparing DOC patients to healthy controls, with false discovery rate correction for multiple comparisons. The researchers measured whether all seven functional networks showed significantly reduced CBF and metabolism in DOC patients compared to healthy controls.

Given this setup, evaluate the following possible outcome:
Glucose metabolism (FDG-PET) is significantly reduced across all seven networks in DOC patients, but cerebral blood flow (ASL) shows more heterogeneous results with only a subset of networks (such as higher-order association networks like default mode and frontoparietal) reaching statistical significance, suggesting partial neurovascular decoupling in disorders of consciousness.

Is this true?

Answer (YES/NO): NO